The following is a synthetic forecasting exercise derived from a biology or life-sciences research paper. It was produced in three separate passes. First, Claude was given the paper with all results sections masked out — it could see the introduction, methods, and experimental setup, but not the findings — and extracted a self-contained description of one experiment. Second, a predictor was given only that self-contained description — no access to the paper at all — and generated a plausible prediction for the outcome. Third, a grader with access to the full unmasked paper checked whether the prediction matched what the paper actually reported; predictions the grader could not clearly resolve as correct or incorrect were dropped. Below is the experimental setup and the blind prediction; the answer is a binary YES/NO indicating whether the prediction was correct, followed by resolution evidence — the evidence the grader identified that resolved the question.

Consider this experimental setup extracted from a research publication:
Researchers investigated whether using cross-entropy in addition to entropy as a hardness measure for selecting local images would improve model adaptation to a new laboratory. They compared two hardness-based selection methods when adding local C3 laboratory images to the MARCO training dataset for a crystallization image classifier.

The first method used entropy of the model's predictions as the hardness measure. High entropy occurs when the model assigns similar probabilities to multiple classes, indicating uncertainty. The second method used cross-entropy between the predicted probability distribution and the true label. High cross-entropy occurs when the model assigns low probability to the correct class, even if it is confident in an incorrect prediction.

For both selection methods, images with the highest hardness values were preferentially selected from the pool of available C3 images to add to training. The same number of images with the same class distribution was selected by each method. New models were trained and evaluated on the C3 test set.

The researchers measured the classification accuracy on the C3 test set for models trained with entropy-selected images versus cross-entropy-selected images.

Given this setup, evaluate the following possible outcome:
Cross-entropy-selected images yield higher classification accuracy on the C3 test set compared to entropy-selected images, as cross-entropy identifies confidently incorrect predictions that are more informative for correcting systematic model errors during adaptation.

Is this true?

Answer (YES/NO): NO